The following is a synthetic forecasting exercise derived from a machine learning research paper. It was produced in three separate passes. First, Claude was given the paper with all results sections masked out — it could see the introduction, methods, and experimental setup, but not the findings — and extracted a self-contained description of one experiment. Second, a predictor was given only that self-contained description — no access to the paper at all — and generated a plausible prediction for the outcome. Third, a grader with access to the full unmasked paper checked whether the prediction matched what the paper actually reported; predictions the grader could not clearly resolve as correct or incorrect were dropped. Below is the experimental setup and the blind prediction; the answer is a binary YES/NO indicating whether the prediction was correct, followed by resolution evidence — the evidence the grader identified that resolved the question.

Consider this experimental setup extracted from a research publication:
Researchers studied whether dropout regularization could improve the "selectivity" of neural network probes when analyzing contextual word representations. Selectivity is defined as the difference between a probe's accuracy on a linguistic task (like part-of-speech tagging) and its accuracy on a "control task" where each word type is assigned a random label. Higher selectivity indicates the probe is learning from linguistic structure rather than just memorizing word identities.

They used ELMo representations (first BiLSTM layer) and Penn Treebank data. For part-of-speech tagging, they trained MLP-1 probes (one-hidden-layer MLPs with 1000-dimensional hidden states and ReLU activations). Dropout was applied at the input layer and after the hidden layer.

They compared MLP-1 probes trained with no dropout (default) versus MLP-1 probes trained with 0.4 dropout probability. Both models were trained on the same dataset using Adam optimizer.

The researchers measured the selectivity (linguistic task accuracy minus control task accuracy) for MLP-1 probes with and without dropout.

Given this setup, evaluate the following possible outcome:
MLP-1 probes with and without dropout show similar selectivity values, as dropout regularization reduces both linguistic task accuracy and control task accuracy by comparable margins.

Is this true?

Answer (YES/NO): NO